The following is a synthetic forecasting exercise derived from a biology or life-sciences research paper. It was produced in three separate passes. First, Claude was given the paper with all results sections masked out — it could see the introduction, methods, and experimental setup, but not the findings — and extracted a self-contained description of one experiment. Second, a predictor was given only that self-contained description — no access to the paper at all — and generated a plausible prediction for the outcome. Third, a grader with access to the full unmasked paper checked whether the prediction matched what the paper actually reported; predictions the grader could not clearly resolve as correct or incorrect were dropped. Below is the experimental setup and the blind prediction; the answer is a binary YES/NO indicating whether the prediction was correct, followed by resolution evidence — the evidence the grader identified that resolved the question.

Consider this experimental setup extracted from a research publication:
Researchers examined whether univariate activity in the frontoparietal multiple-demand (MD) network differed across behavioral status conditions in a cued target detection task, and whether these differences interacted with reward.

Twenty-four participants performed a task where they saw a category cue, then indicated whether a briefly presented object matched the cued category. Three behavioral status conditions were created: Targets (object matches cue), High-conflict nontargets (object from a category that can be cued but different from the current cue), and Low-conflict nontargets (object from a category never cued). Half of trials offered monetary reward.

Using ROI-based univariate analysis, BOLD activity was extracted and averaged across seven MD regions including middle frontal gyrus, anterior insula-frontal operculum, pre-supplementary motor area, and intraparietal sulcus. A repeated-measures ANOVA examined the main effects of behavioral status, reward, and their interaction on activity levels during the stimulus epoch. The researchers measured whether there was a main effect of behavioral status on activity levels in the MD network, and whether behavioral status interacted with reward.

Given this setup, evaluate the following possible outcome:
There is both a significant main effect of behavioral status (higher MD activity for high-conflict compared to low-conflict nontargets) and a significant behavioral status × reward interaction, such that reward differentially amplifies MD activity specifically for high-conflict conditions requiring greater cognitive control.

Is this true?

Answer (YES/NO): NO